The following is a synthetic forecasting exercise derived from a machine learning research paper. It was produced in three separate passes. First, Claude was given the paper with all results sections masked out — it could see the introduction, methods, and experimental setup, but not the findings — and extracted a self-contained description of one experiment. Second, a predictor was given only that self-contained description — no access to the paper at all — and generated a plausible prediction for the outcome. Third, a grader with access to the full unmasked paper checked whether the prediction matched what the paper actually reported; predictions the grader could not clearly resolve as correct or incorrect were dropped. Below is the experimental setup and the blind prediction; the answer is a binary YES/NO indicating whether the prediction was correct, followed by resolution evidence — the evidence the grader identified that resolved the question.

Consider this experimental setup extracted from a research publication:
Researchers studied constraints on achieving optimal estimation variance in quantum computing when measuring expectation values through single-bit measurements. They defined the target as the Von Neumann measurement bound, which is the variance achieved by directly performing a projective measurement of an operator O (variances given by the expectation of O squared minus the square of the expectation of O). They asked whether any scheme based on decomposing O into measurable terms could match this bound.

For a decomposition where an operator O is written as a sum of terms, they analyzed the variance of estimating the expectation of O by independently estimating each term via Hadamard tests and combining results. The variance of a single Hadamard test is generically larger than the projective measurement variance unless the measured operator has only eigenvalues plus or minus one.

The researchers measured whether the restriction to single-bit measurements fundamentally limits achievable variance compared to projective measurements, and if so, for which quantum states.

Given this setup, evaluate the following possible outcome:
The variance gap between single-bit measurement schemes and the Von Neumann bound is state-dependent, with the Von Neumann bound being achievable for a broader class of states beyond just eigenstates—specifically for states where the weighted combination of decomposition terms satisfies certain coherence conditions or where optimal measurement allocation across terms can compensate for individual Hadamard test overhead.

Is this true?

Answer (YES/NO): NO